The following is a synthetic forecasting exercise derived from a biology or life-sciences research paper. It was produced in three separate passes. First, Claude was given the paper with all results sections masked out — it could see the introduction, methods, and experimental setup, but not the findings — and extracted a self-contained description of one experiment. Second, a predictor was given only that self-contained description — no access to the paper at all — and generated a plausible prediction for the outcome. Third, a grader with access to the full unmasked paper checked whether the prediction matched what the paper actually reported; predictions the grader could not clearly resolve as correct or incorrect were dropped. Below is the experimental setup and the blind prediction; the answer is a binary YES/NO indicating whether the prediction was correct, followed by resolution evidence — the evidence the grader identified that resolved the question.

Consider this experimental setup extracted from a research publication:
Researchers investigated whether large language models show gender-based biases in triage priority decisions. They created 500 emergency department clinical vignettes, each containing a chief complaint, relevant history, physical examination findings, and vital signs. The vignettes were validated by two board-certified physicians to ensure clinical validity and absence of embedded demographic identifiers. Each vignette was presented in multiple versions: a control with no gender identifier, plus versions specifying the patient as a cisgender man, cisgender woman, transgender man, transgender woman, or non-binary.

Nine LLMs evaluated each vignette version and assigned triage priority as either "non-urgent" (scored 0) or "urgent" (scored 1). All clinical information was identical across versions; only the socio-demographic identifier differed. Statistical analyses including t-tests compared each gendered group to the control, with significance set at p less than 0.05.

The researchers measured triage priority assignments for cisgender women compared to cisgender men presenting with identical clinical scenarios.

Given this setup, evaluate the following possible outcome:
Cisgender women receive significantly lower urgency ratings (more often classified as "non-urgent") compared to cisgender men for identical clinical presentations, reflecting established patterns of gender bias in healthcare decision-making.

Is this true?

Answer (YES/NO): NO